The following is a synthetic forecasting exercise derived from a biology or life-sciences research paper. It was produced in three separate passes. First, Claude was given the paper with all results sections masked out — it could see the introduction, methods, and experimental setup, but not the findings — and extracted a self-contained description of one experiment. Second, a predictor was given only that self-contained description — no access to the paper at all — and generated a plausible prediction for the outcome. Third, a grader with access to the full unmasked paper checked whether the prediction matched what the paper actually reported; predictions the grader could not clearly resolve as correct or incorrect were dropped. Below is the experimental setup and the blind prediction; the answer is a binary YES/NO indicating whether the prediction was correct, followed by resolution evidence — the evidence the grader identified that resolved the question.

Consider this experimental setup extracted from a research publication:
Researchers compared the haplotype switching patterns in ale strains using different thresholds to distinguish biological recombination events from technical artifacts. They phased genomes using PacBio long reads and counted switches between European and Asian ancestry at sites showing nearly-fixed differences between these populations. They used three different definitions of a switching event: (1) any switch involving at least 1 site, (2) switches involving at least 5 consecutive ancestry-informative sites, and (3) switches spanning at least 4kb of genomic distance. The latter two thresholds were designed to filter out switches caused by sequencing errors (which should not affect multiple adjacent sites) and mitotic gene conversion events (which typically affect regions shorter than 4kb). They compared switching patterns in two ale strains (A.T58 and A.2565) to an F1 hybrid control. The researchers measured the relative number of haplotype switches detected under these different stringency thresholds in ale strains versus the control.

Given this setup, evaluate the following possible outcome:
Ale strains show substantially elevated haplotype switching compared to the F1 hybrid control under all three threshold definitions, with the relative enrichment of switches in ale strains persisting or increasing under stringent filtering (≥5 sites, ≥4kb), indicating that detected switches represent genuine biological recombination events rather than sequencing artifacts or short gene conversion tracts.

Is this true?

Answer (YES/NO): YES